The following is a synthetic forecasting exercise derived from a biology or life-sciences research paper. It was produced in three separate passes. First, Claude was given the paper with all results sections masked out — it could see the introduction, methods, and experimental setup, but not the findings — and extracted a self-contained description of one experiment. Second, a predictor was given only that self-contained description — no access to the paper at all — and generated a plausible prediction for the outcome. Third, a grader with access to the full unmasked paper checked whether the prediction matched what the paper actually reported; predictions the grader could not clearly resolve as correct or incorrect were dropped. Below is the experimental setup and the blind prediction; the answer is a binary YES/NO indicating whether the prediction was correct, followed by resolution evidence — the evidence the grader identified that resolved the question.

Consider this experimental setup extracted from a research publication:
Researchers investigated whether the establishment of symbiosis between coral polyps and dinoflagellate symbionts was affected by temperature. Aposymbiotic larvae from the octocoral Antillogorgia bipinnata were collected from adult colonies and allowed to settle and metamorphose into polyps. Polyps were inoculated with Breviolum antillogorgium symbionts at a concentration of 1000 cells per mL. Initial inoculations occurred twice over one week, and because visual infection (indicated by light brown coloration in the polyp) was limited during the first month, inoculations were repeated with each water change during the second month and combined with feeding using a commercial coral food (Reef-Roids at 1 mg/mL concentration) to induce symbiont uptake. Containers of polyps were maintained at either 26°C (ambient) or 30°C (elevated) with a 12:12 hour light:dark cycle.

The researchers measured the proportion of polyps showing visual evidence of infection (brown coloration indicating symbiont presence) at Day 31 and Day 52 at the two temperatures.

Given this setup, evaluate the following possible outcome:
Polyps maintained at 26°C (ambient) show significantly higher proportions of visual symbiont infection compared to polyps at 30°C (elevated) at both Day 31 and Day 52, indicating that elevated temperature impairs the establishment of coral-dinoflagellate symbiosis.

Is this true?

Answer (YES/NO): NO